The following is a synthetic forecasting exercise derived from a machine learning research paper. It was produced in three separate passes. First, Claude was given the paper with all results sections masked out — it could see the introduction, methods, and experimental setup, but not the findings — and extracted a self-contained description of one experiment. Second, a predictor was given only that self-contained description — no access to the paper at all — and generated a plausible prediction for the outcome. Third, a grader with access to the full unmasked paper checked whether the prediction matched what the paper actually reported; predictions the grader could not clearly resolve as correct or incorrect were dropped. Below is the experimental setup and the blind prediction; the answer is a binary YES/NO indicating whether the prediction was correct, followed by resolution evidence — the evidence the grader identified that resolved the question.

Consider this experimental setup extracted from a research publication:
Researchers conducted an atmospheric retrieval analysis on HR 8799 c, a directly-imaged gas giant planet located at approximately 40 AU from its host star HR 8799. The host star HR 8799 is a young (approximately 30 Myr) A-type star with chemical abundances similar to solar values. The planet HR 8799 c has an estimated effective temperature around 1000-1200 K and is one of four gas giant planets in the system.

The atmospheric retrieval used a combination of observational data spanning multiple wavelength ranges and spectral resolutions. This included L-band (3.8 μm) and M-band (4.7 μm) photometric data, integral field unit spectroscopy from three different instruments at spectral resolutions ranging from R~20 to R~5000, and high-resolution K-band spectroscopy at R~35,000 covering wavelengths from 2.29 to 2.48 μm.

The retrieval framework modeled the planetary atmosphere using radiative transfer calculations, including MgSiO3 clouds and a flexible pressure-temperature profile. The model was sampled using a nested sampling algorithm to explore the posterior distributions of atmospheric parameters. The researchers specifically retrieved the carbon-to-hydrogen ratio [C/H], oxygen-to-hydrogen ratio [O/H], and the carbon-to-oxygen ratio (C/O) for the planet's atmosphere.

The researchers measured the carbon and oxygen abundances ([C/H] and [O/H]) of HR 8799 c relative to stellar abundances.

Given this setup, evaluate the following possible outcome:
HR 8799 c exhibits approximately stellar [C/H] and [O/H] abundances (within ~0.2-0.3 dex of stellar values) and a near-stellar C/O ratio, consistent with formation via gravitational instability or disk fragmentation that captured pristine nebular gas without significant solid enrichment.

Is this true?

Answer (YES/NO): NO